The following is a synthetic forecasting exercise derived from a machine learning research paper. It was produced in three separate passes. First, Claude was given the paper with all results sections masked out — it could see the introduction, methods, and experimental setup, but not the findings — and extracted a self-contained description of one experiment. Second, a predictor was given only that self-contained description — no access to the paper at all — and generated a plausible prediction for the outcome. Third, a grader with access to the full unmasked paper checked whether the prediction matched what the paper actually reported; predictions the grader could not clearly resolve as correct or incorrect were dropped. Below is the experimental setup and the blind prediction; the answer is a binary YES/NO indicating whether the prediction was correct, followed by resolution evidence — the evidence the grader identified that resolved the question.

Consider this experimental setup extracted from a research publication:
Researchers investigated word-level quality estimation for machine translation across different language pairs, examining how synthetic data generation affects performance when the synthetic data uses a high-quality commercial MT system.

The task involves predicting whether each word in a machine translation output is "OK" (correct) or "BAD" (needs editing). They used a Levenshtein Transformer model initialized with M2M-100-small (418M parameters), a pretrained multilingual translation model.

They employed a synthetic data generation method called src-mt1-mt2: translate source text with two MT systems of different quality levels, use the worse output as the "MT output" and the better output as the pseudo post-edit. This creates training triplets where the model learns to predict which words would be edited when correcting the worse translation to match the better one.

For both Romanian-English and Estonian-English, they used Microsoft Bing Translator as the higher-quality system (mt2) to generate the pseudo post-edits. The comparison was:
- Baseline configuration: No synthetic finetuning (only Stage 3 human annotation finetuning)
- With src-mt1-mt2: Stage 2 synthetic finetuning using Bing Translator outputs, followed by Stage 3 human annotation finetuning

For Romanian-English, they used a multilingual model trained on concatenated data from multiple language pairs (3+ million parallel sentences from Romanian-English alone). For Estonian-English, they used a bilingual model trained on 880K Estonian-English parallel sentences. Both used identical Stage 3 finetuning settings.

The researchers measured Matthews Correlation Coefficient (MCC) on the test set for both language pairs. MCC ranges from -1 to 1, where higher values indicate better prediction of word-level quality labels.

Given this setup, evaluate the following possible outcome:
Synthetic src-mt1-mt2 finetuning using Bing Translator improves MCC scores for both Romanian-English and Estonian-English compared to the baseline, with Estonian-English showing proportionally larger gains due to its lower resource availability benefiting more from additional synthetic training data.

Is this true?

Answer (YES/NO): NO